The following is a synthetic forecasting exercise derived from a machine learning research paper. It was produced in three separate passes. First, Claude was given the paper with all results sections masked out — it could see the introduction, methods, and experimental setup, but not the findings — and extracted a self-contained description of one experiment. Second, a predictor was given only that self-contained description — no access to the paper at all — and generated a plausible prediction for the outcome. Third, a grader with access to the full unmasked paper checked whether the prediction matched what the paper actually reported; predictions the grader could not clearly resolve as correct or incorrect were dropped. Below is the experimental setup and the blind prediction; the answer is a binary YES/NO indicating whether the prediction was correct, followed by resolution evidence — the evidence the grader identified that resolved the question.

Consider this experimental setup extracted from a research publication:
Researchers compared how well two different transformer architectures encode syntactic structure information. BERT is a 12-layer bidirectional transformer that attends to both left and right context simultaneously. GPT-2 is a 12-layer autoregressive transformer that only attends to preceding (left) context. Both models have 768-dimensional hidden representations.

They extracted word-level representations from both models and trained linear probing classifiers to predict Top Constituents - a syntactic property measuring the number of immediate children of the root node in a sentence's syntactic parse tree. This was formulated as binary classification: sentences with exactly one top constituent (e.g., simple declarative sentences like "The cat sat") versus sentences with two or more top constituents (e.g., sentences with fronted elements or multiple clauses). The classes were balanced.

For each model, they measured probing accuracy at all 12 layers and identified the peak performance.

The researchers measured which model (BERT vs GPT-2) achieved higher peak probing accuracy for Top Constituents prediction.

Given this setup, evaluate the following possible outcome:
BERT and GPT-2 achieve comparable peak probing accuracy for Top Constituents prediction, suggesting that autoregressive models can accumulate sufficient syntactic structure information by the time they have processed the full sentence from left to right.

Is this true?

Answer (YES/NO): NO